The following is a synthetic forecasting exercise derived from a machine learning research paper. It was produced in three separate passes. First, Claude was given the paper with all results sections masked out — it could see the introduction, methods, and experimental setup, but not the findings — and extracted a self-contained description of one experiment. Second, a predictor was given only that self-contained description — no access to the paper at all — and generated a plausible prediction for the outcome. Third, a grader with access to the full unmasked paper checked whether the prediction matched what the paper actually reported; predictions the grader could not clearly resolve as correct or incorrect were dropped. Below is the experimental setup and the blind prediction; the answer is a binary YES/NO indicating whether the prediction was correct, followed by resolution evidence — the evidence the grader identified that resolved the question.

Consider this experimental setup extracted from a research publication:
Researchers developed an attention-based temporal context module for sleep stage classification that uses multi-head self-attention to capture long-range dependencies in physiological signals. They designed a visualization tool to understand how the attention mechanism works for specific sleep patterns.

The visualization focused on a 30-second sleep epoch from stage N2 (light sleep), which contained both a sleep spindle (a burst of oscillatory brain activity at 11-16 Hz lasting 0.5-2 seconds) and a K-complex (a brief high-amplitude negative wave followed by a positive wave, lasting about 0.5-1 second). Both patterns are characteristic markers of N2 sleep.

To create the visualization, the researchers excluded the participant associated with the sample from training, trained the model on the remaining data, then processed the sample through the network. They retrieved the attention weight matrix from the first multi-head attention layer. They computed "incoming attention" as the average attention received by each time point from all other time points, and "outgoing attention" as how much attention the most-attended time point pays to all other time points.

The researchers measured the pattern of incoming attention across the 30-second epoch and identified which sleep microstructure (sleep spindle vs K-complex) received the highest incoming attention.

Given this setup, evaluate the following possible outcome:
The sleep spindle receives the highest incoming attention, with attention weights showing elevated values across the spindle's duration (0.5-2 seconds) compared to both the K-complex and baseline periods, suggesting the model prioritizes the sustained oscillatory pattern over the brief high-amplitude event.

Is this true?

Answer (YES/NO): NO